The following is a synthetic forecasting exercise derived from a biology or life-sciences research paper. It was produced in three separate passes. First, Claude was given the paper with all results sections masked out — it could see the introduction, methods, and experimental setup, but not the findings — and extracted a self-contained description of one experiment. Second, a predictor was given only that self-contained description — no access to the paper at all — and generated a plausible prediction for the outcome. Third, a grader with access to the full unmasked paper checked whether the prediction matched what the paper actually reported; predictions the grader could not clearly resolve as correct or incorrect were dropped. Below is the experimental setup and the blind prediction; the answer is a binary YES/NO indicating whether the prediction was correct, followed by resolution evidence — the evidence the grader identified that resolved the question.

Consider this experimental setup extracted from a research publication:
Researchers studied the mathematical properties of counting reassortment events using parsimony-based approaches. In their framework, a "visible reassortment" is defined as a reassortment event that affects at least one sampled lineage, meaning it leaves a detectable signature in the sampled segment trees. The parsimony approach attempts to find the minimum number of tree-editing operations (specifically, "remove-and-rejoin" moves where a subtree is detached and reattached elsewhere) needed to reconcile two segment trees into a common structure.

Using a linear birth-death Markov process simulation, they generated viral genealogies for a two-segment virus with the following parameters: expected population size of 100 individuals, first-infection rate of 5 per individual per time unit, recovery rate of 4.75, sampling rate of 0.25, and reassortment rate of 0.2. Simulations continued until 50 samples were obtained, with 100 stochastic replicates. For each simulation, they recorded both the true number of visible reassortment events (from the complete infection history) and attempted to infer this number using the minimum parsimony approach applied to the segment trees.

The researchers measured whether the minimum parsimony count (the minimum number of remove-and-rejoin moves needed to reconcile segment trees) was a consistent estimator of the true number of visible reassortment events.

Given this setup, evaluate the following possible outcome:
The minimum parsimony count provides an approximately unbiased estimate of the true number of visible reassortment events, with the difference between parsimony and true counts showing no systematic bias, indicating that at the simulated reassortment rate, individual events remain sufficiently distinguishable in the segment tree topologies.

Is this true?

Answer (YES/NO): NO